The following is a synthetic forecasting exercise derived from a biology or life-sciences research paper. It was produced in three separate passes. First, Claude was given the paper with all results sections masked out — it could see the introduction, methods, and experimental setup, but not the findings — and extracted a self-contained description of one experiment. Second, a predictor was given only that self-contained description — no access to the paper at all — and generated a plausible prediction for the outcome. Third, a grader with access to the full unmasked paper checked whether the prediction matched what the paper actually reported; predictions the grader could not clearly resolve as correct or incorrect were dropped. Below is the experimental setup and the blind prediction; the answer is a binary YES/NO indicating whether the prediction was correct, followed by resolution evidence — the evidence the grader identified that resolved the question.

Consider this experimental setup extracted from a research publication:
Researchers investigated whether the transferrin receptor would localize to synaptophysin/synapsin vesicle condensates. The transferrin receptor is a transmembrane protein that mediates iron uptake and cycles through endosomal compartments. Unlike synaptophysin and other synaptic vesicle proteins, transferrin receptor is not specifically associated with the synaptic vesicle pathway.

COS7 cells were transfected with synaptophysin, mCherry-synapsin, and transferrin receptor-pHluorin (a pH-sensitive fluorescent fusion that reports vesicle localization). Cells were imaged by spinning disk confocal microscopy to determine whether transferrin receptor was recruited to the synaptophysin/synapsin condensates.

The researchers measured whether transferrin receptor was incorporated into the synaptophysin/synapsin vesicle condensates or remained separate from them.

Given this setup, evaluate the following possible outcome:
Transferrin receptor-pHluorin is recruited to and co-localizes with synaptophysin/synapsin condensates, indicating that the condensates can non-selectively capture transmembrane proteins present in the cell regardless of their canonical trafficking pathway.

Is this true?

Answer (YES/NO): YES